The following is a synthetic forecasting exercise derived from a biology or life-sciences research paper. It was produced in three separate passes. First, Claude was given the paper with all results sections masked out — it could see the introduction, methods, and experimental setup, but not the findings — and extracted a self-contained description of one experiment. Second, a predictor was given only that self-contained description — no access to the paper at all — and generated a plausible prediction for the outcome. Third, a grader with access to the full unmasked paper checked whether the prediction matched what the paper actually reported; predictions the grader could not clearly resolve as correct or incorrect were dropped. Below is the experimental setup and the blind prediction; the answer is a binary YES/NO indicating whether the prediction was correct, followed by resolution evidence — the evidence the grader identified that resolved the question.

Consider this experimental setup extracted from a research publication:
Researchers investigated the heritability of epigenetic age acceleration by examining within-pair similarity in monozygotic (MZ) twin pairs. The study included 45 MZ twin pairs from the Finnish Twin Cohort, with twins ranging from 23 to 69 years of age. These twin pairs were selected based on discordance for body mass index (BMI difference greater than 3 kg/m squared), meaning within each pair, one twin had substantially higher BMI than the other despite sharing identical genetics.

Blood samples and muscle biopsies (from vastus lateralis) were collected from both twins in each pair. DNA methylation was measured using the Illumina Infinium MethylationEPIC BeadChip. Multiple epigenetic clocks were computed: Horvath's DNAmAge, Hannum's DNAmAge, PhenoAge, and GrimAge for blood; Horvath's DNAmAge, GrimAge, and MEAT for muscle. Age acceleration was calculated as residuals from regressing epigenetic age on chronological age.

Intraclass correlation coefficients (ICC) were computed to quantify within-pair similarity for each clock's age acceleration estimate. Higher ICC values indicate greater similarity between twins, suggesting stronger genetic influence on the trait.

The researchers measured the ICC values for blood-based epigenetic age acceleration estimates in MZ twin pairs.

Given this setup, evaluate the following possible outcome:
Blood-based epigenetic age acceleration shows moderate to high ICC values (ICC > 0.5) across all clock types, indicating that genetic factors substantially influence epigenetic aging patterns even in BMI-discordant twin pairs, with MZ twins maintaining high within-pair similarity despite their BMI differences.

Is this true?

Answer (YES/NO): YES